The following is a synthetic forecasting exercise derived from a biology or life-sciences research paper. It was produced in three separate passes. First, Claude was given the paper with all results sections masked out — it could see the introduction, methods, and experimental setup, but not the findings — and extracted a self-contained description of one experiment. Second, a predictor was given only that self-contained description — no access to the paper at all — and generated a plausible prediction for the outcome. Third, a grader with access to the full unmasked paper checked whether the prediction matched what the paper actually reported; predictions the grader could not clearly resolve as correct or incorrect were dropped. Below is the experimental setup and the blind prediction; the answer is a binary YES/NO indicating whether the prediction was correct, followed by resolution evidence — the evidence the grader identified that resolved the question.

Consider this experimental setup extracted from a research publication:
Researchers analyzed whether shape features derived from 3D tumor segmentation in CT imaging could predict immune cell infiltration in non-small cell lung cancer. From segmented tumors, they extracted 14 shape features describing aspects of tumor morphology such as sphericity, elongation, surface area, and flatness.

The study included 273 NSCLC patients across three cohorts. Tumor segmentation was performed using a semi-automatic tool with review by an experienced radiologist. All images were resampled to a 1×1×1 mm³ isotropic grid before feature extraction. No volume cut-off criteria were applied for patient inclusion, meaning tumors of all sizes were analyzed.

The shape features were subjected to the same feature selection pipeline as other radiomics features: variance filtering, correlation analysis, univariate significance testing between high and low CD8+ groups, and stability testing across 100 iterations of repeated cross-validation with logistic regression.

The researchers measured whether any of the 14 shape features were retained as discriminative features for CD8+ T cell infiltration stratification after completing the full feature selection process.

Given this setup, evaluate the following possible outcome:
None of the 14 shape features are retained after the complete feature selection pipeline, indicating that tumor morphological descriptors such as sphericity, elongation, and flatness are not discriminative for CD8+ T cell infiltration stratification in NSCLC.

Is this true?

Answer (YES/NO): YES